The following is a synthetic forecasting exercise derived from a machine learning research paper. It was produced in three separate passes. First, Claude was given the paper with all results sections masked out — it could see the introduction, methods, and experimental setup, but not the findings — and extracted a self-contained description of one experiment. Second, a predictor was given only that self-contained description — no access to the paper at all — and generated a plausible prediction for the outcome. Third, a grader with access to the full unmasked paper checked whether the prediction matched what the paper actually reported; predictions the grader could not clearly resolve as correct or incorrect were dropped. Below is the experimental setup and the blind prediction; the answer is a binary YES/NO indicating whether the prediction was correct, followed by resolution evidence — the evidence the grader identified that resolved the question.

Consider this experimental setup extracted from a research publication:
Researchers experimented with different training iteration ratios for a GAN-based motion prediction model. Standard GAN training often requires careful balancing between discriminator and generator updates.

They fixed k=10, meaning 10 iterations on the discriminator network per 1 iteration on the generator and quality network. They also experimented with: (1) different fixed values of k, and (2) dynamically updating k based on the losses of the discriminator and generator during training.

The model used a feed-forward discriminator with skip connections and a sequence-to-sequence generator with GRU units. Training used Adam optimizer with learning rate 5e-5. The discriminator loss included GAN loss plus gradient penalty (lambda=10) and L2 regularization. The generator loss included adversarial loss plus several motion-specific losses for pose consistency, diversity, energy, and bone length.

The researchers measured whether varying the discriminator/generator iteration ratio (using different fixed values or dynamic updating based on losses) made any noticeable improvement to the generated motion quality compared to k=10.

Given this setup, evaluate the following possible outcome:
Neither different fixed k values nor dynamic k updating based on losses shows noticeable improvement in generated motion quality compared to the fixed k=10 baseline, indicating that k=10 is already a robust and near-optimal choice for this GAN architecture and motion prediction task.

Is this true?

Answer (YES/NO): YES